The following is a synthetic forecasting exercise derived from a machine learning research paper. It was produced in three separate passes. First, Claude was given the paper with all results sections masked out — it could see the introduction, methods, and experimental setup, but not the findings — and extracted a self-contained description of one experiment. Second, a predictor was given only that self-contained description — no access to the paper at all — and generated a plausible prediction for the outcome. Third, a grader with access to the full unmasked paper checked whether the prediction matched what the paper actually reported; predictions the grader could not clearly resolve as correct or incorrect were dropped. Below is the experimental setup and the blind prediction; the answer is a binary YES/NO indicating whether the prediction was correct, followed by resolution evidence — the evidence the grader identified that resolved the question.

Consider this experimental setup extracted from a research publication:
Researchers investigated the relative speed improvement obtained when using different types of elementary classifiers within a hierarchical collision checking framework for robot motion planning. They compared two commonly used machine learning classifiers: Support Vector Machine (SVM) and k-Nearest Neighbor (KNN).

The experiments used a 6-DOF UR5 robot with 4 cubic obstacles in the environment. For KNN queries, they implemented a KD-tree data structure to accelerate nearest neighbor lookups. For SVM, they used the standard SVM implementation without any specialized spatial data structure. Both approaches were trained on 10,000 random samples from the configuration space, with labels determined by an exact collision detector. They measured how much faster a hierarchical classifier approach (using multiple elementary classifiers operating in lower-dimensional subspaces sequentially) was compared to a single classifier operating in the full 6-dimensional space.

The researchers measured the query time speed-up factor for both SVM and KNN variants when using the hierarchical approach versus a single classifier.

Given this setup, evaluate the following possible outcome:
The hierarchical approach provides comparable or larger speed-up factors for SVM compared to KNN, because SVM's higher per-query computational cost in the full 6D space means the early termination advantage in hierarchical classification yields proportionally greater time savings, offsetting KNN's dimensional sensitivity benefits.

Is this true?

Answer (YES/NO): YES